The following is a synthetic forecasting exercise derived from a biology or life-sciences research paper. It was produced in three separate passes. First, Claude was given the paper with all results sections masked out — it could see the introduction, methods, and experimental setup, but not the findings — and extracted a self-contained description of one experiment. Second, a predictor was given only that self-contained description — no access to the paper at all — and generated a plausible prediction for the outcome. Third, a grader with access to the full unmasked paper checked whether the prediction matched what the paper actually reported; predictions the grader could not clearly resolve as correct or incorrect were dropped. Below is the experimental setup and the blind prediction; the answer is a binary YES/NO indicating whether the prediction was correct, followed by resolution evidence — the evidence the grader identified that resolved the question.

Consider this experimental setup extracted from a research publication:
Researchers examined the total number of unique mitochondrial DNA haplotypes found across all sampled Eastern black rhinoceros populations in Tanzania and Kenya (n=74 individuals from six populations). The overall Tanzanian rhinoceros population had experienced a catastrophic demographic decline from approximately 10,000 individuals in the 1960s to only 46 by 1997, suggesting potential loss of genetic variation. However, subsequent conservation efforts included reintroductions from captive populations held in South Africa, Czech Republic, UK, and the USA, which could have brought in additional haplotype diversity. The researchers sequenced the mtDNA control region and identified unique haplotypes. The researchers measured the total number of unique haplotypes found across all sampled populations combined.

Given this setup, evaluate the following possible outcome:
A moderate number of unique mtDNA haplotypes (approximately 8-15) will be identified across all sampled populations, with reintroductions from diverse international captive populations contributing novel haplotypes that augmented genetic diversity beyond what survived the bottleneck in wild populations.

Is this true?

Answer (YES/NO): NO